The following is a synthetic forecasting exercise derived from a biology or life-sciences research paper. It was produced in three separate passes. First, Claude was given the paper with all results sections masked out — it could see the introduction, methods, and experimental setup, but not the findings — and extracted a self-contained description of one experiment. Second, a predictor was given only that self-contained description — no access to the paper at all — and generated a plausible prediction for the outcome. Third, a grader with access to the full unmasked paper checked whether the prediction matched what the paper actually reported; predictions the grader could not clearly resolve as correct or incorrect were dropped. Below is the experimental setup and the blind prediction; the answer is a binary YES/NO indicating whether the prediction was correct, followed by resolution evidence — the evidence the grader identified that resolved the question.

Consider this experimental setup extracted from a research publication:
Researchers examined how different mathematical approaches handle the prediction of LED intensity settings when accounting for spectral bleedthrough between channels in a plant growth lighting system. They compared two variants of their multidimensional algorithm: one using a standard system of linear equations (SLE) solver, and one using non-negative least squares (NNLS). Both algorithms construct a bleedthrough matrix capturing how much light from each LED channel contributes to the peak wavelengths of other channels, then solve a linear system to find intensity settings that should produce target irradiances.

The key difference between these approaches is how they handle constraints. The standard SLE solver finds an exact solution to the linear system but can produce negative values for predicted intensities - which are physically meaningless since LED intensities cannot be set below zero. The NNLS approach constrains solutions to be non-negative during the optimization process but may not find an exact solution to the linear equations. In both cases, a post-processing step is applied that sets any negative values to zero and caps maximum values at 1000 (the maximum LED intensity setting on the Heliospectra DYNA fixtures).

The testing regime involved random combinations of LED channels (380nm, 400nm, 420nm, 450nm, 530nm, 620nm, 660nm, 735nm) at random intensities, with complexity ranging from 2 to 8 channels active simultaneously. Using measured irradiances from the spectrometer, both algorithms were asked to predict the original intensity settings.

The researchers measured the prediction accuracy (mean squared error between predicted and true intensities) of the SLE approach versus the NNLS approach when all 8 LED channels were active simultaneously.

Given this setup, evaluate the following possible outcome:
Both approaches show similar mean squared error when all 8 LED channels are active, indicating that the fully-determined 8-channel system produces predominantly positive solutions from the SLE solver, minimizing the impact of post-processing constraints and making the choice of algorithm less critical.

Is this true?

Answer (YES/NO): YES